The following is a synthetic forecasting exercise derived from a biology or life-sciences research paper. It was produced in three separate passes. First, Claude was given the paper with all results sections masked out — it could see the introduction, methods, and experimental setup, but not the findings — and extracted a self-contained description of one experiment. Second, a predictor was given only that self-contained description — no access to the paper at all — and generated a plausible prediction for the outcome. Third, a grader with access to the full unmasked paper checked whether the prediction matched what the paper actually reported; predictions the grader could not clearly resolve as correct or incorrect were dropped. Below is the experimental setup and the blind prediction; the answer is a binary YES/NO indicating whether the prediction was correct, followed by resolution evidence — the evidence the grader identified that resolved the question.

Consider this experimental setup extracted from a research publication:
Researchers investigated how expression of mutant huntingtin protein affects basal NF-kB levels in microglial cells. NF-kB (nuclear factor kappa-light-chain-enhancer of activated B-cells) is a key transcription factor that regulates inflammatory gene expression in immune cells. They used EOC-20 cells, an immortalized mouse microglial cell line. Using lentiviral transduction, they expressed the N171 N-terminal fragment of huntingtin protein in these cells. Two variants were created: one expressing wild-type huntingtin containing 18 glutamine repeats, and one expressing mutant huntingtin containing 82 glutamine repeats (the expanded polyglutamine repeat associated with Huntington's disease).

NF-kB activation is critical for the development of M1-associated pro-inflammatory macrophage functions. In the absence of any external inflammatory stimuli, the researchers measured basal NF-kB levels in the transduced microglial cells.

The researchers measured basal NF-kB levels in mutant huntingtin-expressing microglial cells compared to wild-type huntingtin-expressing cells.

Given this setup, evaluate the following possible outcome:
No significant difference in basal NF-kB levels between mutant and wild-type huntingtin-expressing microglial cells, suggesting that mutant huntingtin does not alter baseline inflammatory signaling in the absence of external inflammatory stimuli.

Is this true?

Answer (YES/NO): NO